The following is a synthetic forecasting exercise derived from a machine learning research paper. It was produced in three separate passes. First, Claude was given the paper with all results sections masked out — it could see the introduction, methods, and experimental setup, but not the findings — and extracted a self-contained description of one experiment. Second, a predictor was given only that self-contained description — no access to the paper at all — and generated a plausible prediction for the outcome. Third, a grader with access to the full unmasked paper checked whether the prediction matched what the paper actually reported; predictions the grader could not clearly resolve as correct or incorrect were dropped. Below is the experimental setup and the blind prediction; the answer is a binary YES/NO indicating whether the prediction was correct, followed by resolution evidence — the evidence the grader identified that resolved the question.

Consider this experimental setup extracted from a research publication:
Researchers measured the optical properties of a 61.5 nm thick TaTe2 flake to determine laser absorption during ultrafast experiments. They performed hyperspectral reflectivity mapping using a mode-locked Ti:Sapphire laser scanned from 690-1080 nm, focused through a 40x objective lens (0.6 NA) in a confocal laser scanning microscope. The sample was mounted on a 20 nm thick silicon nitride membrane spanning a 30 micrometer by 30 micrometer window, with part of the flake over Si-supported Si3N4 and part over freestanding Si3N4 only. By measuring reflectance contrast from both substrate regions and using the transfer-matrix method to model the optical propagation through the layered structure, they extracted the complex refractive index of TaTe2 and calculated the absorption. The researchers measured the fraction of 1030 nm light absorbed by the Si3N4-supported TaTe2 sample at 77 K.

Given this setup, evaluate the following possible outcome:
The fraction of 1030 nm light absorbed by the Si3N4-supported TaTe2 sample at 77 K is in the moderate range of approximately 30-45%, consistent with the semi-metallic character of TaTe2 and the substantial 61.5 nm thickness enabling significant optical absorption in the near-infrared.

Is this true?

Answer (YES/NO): YES